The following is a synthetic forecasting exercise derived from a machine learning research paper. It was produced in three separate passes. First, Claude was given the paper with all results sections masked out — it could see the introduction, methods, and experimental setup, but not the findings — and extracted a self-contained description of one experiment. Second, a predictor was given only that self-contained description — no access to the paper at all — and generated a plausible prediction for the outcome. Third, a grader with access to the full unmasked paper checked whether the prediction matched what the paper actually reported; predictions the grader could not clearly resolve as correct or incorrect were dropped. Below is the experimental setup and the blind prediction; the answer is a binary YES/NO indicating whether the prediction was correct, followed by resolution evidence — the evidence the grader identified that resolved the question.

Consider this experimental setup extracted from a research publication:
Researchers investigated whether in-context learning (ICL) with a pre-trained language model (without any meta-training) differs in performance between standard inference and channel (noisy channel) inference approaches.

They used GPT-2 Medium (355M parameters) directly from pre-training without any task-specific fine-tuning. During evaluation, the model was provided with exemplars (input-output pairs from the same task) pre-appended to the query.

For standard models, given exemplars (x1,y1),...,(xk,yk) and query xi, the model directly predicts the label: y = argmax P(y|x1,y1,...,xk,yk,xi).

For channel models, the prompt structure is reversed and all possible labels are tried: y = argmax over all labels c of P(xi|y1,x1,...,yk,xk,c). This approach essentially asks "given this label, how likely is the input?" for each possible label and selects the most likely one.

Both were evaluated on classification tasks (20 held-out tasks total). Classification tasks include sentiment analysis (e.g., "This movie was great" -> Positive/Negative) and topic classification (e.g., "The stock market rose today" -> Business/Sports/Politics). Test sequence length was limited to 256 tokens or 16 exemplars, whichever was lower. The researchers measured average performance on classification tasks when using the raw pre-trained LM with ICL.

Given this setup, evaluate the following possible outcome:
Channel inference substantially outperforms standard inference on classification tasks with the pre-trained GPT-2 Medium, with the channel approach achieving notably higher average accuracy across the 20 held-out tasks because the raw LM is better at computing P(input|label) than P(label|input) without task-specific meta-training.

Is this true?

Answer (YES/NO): YES